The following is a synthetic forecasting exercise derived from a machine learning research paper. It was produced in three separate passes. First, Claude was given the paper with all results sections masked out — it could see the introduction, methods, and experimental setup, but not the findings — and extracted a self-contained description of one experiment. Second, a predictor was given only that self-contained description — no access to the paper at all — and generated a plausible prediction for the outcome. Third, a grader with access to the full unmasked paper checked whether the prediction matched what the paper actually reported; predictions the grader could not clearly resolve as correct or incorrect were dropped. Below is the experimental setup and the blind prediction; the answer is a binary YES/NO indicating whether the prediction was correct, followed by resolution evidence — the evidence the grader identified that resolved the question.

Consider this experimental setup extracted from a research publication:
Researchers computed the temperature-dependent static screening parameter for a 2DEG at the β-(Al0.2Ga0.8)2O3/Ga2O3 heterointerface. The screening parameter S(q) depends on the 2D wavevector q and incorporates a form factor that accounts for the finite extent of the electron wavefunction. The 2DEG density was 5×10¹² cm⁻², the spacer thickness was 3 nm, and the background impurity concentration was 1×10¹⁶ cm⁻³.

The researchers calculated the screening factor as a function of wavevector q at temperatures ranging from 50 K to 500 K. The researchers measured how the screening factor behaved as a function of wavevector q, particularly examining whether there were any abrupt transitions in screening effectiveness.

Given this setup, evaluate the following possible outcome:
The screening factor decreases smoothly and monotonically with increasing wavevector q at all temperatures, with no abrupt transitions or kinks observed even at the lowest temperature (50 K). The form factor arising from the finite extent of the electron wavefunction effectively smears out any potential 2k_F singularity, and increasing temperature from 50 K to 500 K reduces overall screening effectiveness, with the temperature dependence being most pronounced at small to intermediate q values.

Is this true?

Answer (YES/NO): NO